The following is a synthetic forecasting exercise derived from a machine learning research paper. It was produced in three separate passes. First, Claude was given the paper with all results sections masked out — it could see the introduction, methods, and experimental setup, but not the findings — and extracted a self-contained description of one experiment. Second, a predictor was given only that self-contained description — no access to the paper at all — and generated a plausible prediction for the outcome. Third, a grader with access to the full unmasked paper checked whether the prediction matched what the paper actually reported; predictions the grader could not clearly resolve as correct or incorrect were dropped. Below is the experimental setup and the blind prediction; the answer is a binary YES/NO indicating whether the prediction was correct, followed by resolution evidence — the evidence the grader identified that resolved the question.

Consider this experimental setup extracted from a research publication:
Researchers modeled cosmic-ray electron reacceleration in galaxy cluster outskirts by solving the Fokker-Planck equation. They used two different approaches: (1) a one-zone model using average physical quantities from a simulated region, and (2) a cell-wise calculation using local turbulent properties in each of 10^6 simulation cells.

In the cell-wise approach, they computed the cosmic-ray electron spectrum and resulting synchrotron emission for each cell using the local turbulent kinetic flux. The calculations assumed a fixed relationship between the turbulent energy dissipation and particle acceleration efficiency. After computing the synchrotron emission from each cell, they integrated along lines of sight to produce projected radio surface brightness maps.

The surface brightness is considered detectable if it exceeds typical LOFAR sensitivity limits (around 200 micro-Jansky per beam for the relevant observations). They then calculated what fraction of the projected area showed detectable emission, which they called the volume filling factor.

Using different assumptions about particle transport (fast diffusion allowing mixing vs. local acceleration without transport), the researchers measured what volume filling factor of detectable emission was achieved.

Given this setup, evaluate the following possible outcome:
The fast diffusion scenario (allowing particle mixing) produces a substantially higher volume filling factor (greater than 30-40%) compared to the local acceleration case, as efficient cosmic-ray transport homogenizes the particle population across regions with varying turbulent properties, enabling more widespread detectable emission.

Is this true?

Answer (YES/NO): YES